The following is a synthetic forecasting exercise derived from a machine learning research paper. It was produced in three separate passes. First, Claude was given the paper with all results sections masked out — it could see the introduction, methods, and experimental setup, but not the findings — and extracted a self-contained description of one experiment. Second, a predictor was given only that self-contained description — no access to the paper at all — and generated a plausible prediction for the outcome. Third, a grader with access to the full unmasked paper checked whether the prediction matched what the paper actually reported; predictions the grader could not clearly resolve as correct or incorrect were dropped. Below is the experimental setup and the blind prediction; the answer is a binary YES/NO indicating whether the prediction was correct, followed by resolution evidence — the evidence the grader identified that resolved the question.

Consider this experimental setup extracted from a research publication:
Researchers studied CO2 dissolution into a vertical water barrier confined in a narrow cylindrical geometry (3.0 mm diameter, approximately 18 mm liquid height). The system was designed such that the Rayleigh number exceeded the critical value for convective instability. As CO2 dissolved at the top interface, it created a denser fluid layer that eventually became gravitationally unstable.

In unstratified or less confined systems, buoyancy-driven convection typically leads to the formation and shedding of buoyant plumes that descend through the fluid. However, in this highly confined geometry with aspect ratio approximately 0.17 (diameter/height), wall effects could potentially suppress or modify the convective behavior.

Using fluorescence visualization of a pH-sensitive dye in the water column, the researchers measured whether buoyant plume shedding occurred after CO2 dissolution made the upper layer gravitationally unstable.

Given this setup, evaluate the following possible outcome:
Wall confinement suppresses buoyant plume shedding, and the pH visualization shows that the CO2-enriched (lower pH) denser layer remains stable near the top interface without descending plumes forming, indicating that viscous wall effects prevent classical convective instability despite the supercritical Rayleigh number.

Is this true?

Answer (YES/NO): NO